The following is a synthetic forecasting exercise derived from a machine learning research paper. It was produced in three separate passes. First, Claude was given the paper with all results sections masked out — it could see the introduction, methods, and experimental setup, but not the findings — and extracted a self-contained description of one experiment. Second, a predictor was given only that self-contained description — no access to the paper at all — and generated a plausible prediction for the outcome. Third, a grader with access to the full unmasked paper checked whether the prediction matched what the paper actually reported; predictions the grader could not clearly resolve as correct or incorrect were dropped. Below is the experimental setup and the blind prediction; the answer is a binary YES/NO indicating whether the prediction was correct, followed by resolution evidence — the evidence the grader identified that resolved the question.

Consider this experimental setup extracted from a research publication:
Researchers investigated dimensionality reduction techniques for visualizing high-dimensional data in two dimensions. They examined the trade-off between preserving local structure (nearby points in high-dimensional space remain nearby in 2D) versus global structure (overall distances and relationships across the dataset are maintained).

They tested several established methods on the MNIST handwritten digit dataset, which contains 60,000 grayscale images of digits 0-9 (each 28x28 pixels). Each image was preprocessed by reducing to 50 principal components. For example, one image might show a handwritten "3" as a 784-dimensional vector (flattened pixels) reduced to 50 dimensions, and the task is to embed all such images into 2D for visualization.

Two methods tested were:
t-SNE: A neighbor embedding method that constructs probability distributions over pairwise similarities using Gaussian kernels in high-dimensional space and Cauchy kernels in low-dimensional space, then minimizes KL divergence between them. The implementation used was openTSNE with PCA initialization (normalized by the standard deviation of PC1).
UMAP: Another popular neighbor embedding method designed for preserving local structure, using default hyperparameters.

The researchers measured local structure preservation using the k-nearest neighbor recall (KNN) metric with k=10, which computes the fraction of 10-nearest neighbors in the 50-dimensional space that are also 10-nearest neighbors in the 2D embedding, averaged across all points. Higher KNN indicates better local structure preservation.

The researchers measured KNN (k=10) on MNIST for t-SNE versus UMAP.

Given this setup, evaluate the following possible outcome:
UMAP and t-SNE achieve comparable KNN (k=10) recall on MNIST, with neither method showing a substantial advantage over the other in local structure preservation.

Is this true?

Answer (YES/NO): NO